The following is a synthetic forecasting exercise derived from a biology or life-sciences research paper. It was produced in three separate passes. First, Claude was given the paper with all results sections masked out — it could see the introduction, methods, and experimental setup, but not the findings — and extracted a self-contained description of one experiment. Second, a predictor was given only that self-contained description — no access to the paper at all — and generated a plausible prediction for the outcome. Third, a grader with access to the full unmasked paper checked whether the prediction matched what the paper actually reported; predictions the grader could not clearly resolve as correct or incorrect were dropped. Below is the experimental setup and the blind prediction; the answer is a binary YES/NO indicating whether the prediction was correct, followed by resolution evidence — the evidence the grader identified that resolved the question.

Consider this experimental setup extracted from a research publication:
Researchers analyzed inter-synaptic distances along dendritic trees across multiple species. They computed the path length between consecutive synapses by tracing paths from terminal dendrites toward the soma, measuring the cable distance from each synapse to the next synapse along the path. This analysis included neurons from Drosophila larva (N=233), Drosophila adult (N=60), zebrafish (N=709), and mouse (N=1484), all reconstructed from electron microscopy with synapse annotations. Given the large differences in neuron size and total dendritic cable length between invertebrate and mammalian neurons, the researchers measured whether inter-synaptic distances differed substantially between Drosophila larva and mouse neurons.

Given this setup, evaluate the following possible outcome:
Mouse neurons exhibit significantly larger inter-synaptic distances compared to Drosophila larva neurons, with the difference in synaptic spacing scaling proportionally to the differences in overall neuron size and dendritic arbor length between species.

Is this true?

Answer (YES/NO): NO